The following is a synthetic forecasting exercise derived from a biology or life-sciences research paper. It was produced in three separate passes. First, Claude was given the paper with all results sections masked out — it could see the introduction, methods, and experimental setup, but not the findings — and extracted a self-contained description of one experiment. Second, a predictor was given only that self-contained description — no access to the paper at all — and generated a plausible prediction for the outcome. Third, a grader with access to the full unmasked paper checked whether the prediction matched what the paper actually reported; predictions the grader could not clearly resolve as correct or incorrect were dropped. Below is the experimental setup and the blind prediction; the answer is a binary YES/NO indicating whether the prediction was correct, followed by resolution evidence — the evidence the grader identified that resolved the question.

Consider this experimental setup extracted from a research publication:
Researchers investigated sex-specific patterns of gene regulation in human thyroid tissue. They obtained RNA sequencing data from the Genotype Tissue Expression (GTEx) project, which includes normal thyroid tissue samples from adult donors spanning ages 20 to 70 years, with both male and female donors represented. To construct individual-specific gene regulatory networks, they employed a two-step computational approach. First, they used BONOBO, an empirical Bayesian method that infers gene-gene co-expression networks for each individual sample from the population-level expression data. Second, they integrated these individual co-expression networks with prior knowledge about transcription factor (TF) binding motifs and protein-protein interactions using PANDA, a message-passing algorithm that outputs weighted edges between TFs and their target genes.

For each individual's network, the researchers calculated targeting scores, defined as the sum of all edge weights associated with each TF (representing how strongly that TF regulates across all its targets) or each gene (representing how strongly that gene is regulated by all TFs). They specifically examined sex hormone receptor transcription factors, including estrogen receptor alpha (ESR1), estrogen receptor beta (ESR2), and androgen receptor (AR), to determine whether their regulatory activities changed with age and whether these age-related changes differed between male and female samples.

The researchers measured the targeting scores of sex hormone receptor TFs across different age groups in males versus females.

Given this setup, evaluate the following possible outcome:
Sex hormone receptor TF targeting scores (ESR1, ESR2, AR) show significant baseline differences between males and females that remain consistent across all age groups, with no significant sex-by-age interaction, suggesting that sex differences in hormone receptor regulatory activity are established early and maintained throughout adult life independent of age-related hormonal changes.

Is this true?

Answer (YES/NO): NO